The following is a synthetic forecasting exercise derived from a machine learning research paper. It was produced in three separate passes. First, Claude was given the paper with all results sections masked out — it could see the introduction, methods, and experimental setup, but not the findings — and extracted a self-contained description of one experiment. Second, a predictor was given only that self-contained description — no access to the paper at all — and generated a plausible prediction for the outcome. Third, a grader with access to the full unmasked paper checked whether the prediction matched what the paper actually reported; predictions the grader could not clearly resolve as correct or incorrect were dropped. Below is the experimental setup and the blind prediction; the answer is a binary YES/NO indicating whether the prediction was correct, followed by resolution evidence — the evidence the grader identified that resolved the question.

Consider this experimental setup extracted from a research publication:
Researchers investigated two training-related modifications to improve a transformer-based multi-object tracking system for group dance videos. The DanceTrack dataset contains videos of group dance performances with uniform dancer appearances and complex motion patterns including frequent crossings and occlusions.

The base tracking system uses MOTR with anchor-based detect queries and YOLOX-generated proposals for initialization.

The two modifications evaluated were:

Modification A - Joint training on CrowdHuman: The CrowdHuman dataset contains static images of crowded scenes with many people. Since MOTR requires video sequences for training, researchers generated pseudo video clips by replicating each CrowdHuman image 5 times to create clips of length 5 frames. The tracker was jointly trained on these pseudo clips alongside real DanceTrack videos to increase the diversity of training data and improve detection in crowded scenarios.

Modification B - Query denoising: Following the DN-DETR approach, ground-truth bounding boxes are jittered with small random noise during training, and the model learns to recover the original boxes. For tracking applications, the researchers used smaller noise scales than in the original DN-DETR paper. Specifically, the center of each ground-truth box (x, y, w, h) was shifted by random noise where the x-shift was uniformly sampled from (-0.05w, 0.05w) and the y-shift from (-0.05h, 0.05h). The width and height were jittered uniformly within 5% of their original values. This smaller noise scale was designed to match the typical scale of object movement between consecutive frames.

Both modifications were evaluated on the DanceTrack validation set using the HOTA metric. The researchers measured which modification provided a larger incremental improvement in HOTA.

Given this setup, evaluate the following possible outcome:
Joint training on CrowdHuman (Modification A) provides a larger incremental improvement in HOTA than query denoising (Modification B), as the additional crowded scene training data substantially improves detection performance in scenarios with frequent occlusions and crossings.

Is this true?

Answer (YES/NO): YES